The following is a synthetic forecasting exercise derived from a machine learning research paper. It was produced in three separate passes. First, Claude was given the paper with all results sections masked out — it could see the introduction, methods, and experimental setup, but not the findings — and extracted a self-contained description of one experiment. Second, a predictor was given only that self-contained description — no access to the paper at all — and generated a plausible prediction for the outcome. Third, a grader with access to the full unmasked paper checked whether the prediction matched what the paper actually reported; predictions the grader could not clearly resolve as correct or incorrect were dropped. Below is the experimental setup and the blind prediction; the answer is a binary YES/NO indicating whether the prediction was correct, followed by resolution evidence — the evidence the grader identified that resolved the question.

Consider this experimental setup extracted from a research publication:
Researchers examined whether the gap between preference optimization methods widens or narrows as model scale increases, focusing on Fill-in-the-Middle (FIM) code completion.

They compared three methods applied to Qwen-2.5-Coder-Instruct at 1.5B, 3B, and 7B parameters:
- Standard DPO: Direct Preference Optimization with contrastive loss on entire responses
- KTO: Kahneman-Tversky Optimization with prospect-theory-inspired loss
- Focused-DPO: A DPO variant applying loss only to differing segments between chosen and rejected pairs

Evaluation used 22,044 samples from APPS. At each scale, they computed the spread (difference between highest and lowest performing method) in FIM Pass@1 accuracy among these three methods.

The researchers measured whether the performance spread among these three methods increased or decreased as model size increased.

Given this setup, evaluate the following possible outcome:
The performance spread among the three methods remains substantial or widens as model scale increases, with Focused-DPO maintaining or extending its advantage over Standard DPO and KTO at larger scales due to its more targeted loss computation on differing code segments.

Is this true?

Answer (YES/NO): NO